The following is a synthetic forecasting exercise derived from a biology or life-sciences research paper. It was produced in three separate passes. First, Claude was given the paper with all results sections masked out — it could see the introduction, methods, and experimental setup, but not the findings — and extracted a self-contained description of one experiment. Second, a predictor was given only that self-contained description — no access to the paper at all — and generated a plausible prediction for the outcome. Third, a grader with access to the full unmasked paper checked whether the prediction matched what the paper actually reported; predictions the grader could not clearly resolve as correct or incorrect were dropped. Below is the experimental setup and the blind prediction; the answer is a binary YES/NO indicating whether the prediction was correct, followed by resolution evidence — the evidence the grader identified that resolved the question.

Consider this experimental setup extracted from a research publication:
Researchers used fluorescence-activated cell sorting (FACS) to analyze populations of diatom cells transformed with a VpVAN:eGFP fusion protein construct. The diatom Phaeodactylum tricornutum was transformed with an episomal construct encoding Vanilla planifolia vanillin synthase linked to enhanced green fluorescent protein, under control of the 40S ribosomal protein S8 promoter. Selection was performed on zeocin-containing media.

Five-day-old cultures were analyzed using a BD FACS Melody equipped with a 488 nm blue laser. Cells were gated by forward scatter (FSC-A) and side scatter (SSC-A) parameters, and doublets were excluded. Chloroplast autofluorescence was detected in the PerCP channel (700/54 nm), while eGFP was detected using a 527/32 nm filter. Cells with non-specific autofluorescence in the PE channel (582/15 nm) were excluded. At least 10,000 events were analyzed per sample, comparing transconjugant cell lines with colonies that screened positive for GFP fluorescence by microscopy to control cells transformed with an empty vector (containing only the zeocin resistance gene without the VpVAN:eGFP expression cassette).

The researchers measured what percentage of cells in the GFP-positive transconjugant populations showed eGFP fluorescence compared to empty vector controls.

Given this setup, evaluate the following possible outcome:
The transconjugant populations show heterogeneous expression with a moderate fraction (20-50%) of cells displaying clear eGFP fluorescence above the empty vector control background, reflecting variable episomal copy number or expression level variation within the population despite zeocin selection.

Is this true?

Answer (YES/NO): NO